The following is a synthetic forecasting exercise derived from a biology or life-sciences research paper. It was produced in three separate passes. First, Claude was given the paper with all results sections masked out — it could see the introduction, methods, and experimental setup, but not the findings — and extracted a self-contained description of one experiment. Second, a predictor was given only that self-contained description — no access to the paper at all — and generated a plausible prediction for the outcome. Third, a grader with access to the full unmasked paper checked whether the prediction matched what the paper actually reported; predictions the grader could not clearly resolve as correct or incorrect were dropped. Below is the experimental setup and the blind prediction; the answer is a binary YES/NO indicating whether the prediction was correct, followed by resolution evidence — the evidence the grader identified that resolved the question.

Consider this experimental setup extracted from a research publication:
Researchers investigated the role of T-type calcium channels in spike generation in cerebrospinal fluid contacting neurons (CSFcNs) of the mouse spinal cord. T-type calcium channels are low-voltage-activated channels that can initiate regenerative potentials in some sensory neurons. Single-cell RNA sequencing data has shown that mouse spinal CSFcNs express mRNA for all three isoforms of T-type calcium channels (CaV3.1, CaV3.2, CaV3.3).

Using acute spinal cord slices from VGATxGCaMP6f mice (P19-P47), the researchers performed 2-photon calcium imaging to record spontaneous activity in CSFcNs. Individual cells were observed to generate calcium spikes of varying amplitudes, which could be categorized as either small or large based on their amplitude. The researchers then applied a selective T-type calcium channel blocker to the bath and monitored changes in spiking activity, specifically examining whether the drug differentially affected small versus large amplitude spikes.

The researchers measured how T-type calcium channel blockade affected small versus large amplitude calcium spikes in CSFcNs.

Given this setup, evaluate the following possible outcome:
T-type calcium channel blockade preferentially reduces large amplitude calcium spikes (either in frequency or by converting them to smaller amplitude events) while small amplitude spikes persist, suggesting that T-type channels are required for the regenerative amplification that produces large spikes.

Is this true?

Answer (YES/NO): NO